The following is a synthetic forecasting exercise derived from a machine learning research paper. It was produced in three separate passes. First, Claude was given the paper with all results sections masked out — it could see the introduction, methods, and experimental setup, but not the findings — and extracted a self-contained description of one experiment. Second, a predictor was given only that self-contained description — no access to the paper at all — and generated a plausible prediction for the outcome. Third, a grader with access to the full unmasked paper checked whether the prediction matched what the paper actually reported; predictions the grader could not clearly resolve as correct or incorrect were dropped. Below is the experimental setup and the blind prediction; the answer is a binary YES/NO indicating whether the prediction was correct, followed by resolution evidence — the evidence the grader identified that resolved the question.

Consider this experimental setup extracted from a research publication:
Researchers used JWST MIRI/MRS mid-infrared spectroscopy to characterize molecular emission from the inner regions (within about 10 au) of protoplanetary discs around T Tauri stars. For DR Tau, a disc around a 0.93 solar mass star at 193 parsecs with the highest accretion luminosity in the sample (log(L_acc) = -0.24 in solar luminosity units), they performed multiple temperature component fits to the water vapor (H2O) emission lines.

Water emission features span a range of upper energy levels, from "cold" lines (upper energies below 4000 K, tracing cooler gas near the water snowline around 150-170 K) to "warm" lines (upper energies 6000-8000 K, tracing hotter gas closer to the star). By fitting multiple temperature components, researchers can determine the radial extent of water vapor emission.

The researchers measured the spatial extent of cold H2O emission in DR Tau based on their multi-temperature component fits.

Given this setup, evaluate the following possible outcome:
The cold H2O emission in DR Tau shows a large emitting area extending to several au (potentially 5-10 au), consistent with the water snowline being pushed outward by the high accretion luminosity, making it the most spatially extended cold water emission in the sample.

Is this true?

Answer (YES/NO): NO